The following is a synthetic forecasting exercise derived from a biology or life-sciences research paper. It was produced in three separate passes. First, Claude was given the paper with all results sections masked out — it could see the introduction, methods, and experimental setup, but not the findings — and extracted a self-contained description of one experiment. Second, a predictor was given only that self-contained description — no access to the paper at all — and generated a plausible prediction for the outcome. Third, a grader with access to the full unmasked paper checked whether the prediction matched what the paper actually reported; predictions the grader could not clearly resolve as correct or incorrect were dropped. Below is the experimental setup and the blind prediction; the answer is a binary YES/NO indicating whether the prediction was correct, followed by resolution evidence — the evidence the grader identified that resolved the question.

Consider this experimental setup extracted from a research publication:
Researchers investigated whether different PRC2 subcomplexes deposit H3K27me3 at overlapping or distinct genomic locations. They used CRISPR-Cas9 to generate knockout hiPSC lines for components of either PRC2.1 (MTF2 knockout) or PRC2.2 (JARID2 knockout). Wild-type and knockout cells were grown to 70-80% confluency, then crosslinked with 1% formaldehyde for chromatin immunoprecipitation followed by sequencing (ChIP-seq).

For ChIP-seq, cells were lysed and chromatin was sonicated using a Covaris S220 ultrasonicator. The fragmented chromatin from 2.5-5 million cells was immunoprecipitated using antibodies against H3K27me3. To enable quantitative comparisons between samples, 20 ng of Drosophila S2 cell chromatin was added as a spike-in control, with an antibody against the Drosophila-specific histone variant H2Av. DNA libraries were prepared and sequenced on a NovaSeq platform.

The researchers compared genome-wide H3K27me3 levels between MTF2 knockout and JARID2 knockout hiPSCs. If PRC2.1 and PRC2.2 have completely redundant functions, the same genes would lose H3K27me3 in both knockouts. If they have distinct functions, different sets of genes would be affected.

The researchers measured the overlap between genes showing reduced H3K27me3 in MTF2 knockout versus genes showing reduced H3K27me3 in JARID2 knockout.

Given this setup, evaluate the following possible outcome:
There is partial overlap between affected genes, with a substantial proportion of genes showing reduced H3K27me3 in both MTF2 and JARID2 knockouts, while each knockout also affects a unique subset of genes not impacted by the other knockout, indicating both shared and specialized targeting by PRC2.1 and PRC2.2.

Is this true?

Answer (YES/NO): NO